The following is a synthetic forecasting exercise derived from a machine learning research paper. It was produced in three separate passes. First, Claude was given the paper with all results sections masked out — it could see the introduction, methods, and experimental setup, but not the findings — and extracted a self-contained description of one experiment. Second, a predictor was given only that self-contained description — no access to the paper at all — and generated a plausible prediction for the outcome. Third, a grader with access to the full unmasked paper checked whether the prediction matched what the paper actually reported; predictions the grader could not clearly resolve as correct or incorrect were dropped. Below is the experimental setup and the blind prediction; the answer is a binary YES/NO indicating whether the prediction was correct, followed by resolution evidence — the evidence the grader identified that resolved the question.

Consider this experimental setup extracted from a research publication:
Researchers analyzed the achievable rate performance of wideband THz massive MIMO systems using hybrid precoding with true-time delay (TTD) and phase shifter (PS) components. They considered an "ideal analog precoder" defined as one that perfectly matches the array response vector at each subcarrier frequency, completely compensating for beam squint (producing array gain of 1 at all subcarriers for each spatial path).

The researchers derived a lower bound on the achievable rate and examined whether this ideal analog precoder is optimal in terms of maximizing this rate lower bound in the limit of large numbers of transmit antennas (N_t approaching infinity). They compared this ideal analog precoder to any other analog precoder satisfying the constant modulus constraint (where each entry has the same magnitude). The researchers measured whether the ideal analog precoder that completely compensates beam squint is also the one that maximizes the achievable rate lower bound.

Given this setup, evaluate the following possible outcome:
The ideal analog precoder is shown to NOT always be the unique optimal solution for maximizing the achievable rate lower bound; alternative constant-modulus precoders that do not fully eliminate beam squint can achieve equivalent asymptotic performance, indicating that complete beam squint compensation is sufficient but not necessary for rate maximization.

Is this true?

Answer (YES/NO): NO